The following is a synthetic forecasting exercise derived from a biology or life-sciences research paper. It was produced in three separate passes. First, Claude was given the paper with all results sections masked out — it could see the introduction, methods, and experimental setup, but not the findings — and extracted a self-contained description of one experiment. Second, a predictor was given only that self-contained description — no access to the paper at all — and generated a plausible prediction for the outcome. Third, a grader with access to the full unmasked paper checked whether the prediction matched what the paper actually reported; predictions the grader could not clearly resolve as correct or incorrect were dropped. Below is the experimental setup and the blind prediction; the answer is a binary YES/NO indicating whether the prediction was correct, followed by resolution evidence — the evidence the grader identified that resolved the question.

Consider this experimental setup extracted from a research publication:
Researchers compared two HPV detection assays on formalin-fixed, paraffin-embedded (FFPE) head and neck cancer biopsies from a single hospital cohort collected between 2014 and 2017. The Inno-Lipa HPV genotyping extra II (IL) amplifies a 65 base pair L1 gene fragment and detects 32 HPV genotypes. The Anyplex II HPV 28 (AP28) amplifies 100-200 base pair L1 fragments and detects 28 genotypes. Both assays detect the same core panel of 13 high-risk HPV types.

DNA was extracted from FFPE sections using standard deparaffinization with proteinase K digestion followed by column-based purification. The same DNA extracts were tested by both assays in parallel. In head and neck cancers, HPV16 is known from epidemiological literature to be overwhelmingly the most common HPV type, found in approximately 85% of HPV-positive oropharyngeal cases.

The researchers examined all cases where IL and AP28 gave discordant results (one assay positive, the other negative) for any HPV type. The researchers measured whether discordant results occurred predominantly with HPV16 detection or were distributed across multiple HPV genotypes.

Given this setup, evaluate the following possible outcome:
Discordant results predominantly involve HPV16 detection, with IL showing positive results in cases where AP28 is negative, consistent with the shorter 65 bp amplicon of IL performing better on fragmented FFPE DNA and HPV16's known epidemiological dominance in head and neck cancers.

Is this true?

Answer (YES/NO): YES